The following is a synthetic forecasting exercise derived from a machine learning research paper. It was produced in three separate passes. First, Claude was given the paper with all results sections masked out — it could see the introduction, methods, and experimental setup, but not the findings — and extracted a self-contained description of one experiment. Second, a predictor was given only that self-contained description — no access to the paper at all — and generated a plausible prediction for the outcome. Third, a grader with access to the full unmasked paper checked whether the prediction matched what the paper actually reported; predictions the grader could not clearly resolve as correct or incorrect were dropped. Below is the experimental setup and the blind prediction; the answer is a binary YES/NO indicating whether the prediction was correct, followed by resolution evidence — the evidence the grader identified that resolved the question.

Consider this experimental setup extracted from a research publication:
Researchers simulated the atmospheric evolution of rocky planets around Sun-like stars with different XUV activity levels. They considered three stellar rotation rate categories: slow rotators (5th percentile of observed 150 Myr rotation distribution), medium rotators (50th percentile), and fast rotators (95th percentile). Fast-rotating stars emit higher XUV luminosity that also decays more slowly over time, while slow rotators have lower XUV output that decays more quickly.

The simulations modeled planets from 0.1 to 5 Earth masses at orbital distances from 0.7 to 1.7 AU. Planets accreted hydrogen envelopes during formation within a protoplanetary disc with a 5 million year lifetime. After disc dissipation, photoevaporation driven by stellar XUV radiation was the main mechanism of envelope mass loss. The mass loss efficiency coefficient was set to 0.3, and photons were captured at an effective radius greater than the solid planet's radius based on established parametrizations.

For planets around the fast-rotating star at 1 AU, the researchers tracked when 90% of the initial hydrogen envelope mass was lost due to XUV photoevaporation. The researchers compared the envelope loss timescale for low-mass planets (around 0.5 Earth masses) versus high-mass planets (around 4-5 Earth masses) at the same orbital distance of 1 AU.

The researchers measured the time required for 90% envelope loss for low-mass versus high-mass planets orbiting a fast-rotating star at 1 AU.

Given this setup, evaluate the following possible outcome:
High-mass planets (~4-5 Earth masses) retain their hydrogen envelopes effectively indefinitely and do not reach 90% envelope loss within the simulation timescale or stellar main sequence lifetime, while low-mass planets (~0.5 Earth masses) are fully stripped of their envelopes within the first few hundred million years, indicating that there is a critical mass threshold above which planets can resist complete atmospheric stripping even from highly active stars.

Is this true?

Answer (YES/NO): NO